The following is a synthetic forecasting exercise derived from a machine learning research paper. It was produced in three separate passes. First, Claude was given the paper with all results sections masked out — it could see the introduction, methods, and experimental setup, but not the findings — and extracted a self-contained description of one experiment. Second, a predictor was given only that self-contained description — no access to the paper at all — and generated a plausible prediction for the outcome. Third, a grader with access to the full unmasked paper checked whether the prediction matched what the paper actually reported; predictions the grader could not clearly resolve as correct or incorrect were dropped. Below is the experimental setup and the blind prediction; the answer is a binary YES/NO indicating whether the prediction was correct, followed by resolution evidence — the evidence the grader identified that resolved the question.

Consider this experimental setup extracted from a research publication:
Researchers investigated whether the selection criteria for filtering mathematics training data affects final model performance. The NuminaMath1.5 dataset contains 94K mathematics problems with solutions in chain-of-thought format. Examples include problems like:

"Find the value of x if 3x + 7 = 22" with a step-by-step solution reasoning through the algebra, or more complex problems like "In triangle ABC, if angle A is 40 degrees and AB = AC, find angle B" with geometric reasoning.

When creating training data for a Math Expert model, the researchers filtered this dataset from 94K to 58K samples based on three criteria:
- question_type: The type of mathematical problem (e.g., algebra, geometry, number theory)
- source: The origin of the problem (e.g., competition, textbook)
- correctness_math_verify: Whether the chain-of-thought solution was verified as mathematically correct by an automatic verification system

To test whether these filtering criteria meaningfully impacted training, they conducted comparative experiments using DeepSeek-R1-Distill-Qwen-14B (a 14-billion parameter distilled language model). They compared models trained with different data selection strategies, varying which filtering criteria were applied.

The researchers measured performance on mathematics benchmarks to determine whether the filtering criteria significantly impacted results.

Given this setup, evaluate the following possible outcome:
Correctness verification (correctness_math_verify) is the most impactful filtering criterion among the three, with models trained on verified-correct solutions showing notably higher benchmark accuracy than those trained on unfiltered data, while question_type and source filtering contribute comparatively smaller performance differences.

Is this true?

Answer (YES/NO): NO